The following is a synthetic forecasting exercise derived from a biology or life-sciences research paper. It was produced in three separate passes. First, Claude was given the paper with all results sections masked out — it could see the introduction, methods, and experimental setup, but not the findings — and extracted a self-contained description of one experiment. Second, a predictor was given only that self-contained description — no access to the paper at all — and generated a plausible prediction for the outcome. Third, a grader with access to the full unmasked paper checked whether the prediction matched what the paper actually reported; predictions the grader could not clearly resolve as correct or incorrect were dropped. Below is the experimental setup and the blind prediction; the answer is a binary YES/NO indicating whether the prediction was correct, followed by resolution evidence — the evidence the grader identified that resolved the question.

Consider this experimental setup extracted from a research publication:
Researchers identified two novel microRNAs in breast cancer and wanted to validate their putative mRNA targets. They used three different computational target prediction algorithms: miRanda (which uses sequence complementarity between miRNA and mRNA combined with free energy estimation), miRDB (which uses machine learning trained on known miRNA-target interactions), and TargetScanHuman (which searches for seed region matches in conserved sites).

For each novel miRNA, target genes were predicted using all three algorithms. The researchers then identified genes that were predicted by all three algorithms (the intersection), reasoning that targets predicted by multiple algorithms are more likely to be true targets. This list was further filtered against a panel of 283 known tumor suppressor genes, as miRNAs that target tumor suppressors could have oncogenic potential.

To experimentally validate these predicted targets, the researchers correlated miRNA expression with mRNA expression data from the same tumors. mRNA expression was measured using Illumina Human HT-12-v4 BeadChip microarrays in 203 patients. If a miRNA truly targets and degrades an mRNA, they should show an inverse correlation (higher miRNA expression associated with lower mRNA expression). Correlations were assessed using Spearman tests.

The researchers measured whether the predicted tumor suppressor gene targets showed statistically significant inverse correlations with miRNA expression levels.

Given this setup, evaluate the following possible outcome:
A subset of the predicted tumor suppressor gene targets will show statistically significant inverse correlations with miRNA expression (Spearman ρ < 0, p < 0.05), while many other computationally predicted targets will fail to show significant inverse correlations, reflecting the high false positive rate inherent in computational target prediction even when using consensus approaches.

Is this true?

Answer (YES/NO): NO